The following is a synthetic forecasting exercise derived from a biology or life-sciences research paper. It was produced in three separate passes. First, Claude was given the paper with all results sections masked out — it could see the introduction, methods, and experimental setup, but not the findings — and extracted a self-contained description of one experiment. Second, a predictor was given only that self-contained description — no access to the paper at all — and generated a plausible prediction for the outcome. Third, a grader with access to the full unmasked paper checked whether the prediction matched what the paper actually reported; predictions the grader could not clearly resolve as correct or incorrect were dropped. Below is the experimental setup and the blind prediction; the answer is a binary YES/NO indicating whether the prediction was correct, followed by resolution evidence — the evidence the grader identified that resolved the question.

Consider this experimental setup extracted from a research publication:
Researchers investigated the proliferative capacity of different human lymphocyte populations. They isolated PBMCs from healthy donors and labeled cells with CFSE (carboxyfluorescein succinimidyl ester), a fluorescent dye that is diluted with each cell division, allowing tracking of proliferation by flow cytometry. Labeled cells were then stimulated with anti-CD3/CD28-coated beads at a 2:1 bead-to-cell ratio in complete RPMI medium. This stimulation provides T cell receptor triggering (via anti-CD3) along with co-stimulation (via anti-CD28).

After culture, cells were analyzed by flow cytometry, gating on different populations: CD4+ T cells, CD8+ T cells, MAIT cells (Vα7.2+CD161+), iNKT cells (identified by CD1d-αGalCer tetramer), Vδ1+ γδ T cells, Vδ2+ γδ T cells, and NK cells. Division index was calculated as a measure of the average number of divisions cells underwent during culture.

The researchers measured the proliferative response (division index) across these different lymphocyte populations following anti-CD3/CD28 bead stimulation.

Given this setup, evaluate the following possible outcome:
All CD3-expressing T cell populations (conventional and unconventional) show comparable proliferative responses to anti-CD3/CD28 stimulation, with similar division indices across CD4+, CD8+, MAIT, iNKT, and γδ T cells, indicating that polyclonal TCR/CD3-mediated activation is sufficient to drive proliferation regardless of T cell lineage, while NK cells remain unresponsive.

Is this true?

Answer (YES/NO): NO